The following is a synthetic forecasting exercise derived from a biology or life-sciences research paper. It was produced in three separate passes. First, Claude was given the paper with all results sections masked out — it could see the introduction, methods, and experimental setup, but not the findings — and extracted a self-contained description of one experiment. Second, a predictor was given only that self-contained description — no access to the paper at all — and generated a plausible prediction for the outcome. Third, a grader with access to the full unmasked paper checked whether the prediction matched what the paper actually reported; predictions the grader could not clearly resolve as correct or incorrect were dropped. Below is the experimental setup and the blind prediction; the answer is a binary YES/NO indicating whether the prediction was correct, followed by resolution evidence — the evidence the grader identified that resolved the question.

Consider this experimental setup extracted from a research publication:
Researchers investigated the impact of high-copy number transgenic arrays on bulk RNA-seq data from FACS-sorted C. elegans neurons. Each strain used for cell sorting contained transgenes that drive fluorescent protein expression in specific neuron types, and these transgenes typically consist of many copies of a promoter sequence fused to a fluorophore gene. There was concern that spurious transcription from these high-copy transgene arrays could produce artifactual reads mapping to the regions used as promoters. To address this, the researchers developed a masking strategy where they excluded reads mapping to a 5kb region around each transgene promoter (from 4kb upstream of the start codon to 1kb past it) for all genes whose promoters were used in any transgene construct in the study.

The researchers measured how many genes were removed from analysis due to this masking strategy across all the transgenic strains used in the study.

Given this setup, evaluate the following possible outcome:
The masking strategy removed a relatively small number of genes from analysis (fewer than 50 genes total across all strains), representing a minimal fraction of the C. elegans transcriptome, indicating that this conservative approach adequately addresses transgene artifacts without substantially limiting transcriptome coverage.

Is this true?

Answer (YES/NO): NO